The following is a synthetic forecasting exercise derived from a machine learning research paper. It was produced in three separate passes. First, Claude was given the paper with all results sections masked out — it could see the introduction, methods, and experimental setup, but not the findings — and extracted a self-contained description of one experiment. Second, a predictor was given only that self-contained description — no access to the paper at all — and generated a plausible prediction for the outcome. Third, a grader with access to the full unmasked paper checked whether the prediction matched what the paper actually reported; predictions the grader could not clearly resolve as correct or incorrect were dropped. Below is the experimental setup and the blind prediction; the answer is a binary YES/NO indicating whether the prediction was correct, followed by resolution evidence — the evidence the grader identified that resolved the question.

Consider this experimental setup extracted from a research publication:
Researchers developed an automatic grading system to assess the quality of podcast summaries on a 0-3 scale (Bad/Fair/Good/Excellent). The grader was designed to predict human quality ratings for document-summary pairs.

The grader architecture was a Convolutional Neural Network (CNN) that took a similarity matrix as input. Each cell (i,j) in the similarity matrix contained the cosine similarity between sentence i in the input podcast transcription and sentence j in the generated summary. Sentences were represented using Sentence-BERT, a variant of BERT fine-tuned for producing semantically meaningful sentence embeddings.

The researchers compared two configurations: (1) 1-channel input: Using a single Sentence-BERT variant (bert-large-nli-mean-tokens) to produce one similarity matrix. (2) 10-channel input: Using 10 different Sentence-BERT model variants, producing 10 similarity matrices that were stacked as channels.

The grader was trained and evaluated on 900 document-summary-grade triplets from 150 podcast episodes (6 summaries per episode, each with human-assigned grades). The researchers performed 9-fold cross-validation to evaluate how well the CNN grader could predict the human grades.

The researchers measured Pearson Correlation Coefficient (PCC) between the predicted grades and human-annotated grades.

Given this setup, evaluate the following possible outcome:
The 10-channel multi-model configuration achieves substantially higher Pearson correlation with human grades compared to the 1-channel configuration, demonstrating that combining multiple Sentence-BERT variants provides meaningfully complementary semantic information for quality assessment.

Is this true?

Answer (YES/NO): YES